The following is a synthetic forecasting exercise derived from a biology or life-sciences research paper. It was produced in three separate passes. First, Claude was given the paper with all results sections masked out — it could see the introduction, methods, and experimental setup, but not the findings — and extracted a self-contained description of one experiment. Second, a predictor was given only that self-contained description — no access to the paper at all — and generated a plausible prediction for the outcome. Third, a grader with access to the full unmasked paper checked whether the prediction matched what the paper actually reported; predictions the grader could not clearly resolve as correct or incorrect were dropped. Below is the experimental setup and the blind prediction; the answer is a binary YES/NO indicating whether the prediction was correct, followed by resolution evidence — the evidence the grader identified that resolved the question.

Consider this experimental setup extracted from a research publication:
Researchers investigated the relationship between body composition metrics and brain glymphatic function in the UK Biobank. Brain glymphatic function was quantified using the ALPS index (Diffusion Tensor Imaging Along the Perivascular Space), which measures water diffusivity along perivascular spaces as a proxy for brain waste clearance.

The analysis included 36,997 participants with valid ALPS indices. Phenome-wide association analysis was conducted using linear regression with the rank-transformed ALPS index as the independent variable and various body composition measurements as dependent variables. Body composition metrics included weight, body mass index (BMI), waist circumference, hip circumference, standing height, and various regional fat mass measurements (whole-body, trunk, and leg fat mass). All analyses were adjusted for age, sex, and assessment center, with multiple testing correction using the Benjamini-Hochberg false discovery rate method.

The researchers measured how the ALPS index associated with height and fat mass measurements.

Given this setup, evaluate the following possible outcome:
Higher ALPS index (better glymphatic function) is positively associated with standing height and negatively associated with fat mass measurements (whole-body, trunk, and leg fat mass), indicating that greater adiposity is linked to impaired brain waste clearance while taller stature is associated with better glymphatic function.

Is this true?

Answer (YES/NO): YES